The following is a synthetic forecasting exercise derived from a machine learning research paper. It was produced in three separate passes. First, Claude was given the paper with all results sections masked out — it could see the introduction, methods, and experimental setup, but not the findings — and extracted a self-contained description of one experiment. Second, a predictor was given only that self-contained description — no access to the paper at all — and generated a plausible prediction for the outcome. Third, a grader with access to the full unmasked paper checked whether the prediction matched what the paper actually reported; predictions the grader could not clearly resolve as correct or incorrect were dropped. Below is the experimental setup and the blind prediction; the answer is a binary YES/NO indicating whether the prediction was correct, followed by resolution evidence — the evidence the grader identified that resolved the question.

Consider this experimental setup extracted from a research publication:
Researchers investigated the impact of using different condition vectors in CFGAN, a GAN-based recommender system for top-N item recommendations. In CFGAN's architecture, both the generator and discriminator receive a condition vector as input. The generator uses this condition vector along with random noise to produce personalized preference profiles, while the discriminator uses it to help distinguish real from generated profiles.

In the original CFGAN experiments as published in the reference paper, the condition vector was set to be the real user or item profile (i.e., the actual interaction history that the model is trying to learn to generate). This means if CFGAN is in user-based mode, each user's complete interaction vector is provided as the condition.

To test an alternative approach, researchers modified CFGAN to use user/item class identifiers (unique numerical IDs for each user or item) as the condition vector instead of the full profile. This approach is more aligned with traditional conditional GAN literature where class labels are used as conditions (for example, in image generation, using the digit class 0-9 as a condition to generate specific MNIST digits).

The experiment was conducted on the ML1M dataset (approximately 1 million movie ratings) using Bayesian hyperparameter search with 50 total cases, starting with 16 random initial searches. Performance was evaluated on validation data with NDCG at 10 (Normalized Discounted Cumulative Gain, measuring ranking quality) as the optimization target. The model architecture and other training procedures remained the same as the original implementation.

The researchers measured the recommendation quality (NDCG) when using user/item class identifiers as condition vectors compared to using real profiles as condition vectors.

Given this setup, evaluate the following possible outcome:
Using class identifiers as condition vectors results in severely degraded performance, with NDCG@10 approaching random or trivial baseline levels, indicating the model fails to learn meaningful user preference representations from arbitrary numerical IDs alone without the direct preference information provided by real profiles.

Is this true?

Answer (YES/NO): YES